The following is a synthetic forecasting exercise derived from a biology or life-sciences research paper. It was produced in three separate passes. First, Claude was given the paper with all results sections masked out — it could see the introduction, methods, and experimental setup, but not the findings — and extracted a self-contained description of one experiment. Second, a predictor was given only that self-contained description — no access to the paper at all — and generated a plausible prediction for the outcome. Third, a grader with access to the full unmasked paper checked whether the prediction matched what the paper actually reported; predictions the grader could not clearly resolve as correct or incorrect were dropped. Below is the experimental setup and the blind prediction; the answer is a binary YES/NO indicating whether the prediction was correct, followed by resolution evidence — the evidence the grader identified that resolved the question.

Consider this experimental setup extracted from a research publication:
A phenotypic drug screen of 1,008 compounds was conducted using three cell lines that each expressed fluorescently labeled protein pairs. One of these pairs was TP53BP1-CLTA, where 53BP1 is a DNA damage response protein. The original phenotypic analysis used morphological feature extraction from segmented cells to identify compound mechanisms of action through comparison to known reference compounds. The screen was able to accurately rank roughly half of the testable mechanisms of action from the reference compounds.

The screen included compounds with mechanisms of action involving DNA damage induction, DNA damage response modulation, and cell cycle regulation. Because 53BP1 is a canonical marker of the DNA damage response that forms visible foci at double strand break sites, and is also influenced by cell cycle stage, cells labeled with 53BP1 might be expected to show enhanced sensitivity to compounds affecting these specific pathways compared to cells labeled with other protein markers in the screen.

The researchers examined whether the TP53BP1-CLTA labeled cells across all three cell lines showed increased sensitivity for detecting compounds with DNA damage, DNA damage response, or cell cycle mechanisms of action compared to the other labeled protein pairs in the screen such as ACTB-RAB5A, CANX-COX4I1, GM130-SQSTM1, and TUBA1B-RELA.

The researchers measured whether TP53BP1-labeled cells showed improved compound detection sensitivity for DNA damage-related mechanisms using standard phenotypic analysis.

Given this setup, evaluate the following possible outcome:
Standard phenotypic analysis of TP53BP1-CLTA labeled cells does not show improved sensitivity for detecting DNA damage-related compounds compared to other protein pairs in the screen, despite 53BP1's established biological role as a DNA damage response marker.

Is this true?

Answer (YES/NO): YES